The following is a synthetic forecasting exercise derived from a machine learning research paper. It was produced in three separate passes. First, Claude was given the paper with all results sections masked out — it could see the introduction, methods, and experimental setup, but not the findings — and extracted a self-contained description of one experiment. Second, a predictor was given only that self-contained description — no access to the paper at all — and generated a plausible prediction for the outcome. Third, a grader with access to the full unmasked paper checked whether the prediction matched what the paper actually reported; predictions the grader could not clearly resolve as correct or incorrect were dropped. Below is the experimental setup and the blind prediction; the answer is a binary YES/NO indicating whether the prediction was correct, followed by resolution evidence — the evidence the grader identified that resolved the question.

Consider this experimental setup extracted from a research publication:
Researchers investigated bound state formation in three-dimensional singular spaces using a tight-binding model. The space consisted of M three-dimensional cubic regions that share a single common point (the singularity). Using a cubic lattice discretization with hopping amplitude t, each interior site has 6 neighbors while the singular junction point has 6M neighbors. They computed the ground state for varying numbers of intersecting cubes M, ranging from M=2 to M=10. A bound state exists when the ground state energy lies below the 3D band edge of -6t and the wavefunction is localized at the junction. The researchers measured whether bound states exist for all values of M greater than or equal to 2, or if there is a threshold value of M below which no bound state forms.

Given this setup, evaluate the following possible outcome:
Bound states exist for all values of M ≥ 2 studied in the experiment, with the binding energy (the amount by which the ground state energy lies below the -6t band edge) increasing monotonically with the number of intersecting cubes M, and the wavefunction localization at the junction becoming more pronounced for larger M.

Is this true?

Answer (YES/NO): NO